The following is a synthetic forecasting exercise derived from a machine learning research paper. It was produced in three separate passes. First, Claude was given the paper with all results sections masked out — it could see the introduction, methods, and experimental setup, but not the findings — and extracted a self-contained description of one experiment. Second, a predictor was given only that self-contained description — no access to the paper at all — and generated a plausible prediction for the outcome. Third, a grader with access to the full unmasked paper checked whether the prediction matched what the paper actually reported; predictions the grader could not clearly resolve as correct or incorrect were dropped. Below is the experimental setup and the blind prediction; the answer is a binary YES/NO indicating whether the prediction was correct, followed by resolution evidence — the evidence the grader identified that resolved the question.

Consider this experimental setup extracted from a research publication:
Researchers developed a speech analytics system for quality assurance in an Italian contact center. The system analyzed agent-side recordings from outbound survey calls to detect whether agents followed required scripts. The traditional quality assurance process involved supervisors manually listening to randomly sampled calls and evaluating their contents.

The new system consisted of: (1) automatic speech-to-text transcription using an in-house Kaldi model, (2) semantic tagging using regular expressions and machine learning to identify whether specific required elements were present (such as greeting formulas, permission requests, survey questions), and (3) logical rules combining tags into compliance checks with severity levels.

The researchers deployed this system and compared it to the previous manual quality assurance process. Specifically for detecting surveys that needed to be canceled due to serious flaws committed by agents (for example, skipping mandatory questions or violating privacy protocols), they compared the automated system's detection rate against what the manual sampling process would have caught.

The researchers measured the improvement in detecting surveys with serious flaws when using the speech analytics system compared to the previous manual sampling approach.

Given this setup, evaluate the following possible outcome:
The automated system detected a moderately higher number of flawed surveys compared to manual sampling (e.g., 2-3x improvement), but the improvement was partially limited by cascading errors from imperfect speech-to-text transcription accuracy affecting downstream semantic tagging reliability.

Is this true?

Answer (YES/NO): NO